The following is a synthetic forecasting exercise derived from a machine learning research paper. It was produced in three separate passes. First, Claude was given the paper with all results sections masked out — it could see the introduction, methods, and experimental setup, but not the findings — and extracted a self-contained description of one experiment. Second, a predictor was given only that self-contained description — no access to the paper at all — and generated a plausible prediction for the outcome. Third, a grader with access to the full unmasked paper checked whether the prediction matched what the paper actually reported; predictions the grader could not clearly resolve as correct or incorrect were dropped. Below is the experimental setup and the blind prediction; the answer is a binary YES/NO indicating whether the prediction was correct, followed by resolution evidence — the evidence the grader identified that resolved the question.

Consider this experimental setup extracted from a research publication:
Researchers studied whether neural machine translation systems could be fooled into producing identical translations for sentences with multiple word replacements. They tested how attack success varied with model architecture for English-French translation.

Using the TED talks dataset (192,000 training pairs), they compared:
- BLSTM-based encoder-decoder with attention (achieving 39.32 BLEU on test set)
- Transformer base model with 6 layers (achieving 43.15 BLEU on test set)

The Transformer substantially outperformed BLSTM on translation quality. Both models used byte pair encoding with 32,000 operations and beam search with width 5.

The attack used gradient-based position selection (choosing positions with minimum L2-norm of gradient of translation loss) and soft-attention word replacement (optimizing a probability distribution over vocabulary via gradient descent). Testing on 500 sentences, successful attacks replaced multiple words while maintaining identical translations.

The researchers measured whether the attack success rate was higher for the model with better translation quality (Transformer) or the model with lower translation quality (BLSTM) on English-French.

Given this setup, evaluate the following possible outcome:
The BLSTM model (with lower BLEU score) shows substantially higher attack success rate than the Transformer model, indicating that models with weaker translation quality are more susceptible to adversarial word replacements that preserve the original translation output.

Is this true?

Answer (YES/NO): YES